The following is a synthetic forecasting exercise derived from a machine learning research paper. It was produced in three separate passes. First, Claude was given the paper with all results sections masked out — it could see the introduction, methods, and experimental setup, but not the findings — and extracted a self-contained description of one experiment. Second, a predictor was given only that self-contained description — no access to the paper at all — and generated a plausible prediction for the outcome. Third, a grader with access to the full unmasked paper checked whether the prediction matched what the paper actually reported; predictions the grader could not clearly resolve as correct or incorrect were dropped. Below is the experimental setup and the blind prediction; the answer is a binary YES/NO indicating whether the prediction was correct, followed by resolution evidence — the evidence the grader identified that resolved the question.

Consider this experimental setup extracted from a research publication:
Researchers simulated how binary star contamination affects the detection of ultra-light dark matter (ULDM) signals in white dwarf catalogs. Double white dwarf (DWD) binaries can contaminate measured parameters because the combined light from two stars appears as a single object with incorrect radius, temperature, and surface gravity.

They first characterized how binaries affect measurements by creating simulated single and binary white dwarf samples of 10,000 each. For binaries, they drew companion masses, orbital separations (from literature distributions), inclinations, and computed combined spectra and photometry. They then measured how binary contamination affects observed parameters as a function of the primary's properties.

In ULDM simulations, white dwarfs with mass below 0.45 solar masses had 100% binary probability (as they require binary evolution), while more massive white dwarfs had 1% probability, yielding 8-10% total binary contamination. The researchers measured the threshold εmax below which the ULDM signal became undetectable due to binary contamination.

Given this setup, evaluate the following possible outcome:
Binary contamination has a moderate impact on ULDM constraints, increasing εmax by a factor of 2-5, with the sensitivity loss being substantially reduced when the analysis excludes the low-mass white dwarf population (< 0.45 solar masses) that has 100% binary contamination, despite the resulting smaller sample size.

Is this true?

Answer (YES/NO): NO